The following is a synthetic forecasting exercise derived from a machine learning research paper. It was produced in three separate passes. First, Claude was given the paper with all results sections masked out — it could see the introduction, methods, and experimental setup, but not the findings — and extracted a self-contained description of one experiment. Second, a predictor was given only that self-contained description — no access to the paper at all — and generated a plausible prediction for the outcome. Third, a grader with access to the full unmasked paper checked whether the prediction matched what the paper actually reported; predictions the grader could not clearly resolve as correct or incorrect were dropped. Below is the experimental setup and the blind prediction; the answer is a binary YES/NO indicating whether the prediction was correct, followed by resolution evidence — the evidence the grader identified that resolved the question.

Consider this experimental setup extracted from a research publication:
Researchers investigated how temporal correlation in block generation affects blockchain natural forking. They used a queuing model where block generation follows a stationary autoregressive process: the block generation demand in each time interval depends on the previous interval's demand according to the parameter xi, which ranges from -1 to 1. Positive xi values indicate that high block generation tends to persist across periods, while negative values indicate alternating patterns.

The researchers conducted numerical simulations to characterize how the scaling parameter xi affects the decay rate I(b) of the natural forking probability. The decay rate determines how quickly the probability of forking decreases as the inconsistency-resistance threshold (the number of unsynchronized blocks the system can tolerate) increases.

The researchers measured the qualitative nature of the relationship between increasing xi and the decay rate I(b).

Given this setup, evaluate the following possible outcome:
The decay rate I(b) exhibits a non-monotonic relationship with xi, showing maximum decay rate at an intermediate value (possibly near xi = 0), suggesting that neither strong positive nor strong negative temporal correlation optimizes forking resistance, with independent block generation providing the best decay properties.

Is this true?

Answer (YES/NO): NO